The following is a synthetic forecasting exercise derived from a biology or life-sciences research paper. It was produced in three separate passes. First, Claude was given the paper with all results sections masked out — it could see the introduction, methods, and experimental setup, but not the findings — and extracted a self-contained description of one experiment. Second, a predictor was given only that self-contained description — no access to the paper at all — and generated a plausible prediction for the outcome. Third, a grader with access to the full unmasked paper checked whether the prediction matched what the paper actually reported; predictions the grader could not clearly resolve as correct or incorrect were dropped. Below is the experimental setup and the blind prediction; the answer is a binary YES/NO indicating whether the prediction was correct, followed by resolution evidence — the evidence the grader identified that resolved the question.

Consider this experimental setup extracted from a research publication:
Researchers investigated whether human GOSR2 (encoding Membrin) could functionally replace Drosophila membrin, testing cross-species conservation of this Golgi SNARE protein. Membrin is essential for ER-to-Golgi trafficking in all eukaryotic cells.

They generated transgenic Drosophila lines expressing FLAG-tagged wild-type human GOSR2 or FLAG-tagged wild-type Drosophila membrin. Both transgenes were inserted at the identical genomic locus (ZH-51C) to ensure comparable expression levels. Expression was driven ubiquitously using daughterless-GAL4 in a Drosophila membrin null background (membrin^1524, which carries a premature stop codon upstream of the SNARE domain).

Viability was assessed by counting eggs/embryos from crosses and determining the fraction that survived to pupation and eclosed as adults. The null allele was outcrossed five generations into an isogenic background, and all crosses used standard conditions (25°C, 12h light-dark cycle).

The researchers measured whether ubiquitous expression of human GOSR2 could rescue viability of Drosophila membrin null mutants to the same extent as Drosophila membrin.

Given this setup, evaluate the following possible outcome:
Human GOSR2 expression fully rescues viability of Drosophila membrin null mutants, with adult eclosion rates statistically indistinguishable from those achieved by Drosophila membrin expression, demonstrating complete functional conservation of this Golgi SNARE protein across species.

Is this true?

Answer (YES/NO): NO